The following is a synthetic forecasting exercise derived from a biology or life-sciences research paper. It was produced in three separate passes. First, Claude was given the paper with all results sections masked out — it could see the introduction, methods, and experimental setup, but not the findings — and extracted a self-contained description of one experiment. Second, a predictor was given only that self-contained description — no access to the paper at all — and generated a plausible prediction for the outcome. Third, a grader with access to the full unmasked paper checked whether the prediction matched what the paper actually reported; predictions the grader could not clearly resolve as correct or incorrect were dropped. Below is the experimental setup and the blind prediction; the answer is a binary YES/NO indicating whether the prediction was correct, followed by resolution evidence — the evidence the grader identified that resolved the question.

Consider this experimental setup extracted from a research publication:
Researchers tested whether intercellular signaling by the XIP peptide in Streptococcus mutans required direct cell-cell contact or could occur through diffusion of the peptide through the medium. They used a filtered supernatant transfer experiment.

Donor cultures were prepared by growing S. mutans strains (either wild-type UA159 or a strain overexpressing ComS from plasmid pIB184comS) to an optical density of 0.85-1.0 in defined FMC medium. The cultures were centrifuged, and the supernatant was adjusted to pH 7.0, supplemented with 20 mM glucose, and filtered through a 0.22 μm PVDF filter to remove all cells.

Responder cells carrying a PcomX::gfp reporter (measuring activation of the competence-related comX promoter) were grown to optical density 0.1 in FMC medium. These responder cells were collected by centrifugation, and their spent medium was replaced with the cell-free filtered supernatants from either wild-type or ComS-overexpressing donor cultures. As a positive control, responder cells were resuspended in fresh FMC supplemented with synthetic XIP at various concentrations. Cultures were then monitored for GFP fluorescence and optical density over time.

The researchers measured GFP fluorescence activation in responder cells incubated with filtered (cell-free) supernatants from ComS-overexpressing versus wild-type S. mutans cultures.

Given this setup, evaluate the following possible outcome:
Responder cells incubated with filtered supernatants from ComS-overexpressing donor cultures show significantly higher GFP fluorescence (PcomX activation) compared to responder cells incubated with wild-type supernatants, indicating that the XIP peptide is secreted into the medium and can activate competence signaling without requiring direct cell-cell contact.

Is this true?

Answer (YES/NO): YES